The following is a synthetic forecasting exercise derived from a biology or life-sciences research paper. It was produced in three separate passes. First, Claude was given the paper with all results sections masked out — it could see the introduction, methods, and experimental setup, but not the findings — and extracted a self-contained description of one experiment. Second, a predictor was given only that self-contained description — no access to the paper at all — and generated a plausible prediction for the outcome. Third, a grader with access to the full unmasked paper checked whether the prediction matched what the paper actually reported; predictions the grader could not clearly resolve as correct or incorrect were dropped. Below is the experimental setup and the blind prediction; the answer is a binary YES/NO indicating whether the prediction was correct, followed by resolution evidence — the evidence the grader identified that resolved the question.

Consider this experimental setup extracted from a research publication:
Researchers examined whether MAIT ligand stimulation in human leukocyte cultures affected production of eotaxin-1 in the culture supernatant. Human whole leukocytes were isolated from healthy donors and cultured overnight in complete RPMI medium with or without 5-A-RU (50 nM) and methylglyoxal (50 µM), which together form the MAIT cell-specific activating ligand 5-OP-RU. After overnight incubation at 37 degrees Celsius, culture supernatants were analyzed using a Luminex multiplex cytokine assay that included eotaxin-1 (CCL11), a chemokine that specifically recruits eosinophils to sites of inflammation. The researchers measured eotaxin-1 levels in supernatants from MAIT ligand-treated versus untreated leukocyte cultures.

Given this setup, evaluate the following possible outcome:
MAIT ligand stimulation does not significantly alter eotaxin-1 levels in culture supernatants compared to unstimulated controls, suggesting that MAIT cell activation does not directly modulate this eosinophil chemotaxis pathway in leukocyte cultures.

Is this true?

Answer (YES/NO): NO